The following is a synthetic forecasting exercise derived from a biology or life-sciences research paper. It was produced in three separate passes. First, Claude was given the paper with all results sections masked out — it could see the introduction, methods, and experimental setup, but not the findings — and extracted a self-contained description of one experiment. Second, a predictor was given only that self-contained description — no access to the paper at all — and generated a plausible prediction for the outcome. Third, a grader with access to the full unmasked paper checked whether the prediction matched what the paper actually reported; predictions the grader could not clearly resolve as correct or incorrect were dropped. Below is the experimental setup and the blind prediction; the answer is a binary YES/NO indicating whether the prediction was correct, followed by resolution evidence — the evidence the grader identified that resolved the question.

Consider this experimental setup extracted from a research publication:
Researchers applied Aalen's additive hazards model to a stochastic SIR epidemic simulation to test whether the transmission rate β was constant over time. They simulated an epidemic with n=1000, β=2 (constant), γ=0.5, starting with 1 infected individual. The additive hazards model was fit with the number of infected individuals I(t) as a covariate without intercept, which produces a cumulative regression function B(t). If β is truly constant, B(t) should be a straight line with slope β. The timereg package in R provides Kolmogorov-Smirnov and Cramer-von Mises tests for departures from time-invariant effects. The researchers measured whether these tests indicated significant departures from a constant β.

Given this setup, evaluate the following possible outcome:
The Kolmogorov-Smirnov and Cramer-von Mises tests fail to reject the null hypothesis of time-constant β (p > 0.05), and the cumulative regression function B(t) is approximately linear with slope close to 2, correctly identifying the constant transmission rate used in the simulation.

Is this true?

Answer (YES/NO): YES